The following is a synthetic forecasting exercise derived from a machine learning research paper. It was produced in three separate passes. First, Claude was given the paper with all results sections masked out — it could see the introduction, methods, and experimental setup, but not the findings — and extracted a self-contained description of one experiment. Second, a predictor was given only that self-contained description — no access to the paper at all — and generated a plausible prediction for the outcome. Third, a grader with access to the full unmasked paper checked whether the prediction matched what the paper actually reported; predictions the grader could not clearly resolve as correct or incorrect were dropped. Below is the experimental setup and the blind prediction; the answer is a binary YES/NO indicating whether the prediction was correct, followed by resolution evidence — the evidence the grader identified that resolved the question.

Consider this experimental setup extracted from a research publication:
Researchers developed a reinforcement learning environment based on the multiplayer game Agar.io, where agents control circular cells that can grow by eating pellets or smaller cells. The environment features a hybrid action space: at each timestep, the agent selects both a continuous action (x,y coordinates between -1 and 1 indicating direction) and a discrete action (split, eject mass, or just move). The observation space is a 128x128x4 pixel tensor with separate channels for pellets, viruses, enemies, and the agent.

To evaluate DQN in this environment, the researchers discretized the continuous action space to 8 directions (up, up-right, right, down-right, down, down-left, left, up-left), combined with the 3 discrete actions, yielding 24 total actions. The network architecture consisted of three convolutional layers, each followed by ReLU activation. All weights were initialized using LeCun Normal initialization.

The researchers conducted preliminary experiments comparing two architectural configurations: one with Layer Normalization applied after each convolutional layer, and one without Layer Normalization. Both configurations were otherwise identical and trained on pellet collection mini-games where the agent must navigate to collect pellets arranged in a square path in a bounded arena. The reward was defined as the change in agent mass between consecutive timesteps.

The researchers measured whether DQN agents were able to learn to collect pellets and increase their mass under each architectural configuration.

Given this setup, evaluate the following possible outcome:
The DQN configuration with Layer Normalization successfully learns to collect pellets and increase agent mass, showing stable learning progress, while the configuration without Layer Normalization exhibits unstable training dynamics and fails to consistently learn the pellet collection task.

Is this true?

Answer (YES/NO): YES